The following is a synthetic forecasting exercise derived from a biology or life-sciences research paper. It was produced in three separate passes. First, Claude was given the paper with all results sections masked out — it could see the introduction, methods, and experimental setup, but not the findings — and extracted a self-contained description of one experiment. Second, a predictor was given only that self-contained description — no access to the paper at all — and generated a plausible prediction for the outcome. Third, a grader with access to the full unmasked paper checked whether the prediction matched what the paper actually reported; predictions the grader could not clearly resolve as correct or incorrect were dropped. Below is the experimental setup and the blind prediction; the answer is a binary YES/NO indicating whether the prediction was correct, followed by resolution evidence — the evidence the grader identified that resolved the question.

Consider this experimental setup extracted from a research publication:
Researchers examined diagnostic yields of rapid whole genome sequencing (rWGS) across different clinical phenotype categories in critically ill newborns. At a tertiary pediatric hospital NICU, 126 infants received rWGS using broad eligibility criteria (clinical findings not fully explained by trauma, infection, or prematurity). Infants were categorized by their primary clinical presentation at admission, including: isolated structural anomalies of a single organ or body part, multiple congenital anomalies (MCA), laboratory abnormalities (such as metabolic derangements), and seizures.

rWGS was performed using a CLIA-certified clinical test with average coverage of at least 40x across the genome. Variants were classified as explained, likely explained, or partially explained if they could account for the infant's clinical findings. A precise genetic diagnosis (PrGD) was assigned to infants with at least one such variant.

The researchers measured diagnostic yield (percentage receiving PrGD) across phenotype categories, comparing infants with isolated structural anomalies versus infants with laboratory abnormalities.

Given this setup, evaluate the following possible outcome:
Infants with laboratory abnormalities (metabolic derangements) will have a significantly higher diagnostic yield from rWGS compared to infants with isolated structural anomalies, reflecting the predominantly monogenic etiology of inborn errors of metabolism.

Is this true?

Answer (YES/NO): YES